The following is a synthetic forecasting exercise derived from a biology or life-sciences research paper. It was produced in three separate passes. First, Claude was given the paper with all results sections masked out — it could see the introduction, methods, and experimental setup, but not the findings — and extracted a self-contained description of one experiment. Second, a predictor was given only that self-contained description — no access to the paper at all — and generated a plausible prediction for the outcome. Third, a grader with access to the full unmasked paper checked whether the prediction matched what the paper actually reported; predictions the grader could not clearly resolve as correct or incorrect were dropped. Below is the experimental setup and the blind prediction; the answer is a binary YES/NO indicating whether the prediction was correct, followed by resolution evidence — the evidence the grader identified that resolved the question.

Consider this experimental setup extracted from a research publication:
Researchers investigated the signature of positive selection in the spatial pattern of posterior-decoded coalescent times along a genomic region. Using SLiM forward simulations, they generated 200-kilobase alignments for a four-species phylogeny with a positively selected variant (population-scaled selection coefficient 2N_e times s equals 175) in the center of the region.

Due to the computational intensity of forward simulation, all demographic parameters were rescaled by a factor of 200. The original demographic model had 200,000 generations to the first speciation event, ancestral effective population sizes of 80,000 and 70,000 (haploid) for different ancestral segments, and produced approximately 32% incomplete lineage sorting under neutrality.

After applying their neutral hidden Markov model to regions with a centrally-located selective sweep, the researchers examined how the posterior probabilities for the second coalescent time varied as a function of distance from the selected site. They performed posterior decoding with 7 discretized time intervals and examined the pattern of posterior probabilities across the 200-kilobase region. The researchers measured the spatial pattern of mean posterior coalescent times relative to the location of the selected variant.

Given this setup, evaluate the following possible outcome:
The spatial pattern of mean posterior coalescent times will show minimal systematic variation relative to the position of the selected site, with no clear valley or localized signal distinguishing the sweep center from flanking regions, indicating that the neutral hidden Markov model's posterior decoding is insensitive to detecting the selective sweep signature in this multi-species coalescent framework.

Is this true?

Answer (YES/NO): NO